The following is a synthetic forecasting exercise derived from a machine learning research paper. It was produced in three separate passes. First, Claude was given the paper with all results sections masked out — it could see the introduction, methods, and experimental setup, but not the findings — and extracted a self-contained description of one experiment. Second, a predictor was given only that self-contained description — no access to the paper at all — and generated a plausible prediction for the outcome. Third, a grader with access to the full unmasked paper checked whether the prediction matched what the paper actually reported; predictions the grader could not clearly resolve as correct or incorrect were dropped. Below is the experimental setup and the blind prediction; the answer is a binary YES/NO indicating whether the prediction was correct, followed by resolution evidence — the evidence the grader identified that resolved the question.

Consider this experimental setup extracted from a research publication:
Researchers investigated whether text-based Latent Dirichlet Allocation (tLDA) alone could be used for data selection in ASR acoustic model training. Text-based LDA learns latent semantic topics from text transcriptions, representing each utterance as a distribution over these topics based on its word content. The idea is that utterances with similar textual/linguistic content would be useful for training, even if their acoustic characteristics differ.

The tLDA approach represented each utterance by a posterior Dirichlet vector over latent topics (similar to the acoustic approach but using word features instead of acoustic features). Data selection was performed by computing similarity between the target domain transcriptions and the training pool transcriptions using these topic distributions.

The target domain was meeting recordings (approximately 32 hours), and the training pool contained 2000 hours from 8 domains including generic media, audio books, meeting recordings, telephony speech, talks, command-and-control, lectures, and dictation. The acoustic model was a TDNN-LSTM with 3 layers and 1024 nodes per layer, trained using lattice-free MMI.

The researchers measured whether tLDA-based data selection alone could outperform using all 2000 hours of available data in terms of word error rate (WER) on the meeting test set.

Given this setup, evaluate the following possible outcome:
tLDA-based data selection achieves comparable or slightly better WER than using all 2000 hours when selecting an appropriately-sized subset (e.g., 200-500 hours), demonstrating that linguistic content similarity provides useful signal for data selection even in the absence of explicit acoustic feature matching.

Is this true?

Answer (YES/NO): NO